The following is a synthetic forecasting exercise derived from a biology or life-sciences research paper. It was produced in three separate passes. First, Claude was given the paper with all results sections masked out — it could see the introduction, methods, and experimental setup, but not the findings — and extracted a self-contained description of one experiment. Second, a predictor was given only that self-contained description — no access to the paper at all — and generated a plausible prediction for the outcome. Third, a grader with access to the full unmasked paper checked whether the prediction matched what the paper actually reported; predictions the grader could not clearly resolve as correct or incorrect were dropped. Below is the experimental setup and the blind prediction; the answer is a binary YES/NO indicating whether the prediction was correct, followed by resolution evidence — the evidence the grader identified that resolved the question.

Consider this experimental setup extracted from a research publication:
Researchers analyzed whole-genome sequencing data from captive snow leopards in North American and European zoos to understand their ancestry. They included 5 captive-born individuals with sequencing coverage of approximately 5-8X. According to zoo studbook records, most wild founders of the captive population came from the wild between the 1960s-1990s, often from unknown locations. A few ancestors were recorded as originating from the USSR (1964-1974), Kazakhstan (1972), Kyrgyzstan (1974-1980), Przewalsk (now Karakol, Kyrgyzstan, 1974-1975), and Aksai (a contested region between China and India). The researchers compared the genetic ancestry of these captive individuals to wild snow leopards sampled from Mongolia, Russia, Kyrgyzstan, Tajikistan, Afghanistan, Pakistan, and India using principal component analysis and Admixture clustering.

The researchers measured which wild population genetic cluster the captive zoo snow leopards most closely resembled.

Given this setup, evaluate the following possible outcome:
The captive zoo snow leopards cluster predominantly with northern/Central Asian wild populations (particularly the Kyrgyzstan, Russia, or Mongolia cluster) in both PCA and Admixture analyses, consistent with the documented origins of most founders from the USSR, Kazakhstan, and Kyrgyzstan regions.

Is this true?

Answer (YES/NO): NO